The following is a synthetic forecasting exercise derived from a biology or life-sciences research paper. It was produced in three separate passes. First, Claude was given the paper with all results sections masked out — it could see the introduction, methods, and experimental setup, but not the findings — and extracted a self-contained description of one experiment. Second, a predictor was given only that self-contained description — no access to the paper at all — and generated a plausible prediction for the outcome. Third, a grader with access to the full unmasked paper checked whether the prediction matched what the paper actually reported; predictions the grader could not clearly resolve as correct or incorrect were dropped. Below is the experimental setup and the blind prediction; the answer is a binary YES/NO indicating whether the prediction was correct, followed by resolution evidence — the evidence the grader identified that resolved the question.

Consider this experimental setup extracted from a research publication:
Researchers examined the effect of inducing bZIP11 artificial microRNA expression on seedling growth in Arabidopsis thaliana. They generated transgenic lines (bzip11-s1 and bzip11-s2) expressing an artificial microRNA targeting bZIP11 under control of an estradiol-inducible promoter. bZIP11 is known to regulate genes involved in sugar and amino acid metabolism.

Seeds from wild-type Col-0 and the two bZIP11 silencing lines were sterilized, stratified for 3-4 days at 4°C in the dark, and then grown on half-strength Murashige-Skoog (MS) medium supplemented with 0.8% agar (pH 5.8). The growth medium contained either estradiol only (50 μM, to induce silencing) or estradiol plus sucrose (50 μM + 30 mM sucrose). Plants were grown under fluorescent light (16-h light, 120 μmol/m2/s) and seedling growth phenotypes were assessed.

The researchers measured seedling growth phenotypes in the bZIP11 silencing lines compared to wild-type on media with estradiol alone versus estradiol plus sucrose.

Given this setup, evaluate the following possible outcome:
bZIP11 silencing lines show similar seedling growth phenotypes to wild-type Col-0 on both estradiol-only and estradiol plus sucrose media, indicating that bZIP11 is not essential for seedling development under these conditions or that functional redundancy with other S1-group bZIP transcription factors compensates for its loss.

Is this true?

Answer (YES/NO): NO